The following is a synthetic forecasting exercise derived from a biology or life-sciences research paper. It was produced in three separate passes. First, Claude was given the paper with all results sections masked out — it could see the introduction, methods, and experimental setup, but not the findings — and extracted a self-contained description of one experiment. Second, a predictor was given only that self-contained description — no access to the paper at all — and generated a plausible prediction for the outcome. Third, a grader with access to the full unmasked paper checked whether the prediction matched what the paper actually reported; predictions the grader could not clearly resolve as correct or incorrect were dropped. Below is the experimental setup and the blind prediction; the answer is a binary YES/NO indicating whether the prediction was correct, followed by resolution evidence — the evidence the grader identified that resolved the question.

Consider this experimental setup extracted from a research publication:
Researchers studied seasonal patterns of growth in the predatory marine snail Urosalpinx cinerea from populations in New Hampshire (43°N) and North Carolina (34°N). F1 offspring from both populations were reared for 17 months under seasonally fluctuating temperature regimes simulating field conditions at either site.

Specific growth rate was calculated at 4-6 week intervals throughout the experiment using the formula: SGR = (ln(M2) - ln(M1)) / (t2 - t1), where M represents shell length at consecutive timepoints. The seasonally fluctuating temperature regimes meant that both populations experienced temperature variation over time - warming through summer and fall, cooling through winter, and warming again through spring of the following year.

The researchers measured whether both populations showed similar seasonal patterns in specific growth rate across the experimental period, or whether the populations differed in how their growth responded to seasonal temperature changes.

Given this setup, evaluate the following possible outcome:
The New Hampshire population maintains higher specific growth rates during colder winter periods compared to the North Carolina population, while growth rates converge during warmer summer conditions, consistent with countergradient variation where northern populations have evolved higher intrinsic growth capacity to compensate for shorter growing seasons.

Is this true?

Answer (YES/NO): NO